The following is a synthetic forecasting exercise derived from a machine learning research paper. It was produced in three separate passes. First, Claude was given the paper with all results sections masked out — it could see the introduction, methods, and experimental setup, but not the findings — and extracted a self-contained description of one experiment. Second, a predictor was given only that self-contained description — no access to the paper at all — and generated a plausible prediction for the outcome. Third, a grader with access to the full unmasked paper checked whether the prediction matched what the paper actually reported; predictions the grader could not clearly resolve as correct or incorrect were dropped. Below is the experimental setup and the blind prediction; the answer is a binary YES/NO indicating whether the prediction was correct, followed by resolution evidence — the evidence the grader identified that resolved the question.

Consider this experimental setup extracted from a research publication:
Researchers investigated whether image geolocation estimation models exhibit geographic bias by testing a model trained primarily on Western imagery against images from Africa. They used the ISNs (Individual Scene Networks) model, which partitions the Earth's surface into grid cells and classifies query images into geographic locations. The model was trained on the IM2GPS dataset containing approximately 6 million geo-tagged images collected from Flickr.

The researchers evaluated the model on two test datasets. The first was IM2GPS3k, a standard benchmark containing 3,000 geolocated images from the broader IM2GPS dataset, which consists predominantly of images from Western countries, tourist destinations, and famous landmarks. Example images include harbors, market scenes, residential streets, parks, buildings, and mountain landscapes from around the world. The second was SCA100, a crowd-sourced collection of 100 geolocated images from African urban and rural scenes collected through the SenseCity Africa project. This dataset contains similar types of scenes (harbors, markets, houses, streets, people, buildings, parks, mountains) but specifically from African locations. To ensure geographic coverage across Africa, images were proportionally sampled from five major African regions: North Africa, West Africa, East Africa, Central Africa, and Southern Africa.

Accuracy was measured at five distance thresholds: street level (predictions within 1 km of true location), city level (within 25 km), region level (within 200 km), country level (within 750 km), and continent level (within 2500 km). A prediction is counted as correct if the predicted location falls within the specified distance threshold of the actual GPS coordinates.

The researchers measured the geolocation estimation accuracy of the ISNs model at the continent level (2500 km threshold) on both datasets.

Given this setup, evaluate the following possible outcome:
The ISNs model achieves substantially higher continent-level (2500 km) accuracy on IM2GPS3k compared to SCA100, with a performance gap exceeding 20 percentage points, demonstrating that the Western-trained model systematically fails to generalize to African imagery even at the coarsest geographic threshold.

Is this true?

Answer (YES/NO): YES